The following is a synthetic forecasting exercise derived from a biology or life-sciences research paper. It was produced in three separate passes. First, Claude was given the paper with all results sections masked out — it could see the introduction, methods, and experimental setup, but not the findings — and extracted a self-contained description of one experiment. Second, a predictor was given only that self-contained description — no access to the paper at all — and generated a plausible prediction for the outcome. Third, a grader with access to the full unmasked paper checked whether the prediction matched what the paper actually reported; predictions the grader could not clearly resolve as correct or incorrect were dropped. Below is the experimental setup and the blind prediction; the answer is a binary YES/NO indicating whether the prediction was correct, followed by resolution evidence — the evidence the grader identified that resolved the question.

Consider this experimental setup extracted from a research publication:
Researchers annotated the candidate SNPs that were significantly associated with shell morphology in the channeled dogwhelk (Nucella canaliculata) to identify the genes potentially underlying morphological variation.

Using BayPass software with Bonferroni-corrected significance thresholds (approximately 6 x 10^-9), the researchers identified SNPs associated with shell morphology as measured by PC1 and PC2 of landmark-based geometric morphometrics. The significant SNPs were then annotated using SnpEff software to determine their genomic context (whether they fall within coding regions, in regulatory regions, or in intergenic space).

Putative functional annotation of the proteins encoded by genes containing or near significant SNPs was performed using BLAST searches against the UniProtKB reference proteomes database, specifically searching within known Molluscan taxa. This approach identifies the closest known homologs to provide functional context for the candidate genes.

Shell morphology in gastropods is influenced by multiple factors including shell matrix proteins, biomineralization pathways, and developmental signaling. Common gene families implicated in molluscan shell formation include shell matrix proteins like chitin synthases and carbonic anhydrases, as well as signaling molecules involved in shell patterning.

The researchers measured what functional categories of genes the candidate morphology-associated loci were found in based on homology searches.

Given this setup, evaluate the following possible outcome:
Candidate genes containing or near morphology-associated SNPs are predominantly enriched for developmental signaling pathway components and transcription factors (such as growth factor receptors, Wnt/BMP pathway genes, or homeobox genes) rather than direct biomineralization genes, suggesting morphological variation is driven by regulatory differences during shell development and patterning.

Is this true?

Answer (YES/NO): NO